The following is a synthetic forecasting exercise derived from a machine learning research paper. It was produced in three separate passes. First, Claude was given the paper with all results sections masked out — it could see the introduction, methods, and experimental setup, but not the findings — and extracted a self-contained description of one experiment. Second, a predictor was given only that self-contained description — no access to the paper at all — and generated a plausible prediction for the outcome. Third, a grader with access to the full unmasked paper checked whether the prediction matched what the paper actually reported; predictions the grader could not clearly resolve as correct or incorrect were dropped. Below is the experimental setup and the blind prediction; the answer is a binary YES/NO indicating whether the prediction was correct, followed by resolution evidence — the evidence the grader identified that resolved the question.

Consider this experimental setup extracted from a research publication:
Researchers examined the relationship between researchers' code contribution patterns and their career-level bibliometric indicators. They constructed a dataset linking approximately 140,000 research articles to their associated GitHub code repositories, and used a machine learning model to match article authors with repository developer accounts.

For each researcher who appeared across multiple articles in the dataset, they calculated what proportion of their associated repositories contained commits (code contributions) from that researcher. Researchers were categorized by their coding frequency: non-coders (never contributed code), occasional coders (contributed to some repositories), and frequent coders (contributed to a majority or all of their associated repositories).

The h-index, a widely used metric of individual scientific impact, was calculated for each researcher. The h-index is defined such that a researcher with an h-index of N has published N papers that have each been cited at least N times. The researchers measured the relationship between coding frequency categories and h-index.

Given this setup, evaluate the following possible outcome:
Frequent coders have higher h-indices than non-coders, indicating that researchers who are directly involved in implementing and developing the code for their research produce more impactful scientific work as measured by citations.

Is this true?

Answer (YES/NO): NO